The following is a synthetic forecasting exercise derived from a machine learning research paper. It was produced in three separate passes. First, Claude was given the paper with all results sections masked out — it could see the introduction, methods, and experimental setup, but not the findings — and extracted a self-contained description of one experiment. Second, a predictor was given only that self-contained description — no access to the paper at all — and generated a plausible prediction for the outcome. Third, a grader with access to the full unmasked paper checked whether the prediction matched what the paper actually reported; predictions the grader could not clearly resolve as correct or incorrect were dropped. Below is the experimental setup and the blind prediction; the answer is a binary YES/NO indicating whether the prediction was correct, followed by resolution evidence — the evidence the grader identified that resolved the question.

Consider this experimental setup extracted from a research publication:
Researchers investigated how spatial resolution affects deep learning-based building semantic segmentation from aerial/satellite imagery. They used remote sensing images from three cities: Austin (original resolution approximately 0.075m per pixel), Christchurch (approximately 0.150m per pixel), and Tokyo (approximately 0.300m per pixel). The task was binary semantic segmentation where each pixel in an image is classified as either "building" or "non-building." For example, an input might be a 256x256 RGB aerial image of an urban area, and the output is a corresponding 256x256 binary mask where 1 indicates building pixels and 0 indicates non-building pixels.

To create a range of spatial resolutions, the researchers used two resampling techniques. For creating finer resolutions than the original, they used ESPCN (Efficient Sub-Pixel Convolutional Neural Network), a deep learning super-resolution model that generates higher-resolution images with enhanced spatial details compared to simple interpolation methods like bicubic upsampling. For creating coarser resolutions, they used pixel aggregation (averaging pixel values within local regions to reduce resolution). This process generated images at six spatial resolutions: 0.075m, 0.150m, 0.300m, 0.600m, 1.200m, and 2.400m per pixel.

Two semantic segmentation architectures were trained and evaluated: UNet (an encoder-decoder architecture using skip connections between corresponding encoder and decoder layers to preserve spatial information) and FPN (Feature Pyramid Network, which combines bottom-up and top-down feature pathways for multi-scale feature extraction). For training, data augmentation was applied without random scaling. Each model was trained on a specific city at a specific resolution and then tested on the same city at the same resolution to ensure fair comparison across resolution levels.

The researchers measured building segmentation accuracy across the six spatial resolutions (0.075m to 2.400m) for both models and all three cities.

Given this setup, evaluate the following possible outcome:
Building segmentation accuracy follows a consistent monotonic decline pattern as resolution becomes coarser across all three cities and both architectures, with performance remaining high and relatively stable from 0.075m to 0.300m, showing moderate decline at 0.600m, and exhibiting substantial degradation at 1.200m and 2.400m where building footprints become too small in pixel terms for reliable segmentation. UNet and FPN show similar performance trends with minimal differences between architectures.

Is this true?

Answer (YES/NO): NO